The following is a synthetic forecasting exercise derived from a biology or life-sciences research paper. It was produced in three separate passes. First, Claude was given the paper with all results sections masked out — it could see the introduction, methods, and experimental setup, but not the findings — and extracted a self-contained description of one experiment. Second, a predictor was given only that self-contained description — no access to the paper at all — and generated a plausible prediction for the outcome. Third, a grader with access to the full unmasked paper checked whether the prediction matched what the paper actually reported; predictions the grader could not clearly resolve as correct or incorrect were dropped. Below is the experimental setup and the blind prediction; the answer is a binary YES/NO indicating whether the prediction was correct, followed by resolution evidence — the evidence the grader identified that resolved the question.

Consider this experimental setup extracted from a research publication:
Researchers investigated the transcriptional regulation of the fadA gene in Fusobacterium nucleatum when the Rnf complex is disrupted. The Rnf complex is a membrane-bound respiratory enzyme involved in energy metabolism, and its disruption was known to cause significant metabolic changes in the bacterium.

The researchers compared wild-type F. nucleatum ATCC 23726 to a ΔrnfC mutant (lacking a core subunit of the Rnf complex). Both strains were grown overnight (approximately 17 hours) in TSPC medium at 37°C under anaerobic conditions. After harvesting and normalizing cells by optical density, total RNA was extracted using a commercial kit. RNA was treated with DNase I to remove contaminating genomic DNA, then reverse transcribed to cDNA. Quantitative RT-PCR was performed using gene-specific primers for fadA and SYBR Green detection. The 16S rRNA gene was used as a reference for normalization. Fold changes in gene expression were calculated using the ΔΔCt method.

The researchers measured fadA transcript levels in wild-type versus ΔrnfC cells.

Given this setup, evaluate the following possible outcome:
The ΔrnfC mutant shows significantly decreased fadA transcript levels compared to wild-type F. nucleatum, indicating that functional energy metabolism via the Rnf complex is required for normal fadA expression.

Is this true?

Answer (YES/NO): YES